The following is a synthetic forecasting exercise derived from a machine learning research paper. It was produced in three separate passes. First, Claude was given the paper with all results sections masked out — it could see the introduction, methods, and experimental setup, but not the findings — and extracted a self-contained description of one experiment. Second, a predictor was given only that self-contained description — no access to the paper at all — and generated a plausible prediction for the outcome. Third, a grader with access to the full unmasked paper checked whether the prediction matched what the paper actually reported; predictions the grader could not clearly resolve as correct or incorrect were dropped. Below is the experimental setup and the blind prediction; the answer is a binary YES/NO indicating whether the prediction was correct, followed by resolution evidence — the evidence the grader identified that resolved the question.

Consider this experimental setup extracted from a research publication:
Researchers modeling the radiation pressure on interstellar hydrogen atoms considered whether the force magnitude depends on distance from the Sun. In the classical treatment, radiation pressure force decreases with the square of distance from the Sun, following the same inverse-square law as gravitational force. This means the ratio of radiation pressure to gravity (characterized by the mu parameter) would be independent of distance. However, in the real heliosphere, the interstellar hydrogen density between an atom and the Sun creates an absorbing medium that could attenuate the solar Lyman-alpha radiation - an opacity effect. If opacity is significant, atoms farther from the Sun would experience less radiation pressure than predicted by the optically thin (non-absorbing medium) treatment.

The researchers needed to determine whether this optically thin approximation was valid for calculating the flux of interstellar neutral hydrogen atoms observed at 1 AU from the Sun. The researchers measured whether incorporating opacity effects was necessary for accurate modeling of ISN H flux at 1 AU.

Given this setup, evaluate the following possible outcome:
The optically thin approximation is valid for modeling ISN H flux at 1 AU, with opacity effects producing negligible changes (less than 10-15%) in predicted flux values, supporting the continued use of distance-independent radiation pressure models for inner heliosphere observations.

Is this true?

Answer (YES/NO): YES